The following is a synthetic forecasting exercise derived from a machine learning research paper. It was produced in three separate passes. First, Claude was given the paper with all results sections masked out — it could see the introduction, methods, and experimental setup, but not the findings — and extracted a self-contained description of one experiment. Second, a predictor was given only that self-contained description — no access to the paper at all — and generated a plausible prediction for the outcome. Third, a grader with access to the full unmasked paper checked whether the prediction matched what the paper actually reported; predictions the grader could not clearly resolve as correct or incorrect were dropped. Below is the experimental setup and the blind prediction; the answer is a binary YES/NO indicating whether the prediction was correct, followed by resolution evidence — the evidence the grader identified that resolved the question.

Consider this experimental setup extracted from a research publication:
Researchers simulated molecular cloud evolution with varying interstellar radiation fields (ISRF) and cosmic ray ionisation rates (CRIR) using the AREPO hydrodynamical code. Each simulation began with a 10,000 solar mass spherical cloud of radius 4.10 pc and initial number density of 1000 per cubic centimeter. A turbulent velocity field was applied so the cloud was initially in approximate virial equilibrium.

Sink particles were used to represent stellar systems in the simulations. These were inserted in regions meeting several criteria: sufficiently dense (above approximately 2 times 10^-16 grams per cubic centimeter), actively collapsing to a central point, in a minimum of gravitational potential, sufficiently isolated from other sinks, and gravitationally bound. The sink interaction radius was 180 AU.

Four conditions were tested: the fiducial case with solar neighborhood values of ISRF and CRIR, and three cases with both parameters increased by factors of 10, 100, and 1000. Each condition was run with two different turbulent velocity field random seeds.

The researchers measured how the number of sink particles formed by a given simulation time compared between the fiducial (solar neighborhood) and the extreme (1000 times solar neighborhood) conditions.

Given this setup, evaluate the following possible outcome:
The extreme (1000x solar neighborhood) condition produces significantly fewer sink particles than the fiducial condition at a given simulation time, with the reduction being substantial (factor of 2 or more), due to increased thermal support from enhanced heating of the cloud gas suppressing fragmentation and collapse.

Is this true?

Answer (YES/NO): YES